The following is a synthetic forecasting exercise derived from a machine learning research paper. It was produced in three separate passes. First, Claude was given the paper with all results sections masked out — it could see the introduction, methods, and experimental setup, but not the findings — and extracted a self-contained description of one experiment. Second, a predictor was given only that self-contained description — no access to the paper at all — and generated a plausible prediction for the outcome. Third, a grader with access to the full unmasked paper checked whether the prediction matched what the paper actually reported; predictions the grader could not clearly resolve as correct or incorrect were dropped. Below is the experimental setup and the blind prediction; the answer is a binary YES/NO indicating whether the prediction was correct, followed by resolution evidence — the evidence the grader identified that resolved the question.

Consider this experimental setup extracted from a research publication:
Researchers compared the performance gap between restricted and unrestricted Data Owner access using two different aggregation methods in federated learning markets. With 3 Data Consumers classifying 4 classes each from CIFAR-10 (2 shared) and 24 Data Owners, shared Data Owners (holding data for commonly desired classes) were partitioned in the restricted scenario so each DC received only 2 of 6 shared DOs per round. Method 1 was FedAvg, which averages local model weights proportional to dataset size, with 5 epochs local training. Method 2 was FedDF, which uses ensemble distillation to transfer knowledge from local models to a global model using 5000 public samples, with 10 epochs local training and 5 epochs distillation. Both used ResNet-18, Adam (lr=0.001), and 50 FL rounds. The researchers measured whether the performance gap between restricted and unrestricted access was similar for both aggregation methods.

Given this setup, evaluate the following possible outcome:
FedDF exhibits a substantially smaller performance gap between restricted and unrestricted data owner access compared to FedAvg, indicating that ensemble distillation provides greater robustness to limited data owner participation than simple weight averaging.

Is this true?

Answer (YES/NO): NO